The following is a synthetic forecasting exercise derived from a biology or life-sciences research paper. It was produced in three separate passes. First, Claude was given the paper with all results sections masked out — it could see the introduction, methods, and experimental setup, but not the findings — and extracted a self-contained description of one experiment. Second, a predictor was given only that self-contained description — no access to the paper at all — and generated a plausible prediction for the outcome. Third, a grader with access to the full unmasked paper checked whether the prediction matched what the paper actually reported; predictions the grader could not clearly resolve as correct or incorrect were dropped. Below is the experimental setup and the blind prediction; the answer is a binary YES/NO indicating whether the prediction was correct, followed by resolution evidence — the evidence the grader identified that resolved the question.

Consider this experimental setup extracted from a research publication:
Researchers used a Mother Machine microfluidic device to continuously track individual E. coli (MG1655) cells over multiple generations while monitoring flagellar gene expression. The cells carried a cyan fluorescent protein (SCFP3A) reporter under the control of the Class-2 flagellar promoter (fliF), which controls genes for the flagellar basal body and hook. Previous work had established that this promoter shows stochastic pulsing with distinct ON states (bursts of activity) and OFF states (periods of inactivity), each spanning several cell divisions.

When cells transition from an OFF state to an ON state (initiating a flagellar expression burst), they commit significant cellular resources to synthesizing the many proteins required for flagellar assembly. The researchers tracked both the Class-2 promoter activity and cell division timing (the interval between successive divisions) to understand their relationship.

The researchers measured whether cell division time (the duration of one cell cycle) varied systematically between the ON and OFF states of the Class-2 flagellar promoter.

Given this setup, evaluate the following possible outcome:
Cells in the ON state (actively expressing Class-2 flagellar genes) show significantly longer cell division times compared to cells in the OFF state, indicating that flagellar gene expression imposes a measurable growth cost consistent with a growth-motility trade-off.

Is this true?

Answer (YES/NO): NO